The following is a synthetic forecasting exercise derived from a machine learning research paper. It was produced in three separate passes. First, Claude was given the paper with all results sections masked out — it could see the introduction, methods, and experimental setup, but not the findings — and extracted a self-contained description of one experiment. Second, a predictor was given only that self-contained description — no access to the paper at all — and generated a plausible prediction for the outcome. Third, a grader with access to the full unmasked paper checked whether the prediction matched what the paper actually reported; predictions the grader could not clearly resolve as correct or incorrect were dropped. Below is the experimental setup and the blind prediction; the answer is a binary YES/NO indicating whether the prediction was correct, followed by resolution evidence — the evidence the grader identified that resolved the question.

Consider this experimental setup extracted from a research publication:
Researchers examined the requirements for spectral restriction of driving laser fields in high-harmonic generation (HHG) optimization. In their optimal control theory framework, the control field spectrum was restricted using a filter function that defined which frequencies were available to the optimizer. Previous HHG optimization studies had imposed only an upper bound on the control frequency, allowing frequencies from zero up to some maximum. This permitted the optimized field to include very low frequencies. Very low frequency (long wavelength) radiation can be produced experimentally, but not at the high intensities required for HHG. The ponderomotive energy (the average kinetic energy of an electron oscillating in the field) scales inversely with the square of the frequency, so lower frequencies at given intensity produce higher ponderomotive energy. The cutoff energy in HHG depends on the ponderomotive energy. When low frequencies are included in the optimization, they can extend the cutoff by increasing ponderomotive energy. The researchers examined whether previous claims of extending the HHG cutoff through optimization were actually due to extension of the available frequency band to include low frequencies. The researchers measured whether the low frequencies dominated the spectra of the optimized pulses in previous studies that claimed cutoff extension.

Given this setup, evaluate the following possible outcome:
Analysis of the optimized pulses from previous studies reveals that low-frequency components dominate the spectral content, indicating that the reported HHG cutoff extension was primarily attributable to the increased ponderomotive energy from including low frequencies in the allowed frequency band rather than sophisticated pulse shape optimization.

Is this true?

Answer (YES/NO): YES